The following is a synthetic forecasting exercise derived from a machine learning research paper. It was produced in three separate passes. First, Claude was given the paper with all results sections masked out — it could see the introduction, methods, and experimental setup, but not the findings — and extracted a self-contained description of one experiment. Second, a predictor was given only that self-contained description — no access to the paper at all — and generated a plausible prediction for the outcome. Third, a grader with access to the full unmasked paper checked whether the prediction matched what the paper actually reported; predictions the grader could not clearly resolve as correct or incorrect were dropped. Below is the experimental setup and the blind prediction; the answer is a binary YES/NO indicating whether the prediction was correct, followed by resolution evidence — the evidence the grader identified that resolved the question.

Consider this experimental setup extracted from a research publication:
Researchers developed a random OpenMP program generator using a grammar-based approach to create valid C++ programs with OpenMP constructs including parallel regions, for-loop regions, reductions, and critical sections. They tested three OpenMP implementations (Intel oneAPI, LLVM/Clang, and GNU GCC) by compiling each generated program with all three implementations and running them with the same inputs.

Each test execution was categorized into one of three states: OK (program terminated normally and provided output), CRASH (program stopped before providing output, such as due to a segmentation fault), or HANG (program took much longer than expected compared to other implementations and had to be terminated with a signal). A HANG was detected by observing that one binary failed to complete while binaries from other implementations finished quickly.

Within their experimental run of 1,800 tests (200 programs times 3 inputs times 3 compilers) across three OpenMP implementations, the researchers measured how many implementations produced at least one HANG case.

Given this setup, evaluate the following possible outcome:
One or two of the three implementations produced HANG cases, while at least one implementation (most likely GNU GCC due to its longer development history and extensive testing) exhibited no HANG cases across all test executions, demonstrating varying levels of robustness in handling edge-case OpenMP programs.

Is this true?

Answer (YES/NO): YES